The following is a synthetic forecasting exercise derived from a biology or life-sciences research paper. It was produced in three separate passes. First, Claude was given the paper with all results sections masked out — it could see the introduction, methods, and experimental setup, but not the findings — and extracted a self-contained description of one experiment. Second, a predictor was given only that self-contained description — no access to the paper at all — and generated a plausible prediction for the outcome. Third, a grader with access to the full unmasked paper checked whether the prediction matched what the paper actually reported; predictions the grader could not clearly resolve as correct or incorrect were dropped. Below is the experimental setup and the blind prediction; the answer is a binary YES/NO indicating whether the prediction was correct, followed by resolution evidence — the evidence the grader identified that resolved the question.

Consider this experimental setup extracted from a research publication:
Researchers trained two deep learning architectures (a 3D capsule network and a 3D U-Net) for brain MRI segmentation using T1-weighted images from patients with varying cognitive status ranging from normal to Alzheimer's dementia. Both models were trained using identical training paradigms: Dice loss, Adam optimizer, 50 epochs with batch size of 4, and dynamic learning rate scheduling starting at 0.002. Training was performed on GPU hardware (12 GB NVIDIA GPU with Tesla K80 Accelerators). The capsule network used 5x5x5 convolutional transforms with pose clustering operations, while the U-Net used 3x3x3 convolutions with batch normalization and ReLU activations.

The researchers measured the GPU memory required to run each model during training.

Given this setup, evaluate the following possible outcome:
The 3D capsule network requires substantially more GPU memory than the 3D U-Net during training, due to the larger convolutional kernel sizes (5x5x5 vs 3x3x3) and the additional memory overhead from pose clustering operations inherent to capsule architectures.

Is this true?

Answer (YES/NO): NO